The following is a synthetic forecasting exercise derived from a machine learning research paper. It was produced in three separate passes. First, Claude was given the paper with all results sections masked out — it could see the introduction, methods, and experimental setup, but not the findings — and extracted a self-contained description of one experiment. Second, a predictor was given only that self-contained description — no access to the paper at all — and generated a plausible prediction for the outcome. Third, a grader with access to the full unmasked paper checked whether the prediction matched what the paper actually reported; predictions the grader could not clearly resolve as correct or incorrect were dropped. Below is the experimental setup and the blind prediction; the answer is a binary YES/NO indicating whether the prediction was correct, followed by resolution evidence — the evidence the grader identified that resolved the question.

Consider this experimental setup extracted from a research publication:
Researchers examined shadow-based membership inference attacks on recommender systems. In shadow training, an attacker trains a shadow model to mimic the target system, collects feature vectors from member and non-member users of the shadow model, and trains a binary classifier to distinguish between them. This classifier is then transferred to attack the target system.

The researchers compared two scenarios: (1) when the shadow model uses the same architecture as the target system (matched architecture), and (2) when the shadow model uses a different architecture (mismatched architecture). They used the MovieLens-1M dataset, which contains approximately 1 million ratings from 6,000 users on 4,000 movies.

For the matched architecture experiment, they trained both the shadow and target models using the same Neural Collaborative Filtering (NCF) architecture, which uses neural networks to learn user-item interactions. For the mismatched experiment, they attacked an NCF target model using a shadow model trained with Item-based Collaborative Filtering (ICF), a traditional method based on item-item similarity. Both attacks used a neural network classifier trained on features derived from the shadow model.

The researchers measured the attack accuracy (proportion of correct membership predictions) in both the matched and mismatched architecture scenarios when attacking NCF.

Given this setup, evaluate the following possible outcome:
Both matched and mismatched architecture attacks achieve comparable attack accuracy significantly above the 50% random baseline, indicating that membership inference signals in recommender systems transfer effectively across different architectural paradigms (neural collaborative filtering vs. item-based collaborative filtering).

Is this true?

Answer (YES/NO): NO